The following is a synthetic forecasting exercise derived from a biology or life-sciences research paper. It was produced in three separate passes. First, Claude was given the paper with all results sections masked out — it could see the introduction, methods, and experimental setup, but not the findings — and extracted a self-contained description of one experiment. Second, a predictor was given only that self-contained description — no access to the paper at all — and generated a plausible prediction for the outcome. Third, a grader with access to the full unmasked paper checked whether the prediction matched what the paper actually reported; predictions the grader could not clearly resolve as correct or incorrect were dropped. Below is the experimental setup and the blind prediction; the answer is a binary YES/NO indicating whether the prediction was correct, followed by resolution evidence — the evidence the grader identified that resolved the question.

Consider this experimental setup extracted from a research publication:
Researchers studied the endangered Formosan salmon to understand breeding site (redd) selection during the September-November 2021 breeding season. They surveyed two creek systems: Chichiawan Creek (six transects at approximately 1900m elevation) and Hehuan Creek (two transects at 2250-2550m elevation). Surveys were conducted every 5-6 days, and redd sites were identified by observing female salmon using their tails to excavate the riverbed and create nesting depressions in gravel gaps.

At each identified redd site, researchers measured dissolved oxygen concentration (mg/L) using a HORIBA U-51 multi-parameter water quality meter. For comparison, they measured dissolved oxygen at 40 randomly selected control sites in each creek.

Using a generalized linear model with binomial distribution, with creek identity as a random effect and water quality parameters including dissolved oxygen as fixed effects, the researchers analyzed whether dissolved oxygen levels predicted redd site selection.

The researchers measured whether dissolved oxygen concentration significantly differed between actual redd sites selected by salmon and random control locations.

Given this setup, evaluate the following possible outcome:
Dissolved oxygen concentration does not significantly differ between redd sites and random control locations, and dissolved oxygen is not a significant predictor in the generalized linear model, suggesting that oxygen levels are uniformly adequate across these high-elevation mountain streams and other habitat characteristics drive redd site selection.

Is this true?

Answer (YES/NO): YES